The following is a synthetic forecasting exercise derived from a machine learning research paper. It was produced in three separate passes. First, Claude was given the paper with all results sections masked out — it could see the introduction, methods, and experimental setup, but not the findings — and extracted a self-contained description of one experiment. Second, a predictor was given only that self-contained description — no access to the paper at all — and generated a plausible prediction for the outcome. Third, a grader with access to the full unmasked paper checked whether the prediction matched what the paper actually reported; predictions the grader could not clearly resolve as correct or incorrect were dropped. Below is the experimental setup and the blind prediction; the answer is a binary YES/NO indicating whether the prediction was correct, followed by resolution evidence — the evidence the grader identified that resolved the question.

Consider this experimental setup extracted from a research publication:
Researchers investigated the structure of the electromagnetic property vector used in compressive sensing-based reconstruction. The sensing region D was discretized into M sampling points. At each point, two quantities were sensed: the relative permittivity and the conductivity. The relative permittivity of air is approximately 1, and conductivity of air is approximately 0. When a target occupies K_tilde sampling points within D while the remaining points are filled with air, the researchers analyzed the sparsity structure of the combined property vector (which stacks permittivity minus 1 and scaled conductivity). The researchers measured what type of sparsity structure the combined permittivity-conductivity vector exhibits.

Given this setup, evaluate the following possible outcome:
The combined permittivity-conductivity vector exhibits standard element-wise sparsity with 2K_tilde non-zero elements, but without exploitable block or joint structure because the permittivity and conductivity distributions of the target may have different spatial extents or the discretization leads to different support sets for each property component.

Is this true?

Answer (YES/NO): NO